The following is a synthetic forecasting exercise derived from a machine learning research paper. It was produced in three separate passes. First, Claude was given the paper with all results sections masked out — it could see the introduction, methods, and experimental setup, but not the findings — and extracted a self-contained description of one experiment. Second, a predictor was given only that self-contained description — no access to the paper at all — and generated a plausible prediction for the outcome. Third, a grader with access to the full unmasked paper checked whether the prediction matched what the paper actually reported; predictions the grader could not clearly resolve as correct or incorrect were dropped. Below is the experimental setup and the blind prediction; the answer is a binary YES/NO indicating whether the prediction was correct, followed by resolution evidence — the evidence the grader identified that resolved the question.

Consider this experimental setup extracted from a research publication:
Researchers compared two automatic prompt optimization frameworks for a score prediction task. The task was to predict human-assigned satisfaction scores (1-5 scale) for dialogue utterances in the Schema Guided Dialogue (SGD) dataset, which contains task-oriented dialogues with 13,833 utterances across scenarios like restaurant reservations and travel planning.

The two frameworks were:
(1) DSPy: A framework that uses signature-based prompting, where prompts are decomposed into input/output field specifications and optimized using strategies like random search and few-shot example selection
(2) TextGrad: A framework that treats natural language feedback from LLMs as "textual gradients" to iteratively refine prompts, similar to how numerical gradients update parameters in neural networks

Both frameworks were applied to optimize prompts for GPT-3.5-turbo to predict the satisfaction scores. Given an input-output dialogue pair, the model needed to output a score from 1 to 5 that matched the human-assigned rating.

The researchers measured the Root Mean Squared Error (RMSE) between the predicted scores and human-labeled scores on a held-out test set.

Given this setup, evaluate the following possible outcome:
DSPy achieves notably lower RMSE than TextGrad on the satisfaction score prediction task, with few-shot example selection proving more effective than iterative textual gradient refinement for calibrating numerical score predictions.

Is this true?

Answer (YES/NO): NO